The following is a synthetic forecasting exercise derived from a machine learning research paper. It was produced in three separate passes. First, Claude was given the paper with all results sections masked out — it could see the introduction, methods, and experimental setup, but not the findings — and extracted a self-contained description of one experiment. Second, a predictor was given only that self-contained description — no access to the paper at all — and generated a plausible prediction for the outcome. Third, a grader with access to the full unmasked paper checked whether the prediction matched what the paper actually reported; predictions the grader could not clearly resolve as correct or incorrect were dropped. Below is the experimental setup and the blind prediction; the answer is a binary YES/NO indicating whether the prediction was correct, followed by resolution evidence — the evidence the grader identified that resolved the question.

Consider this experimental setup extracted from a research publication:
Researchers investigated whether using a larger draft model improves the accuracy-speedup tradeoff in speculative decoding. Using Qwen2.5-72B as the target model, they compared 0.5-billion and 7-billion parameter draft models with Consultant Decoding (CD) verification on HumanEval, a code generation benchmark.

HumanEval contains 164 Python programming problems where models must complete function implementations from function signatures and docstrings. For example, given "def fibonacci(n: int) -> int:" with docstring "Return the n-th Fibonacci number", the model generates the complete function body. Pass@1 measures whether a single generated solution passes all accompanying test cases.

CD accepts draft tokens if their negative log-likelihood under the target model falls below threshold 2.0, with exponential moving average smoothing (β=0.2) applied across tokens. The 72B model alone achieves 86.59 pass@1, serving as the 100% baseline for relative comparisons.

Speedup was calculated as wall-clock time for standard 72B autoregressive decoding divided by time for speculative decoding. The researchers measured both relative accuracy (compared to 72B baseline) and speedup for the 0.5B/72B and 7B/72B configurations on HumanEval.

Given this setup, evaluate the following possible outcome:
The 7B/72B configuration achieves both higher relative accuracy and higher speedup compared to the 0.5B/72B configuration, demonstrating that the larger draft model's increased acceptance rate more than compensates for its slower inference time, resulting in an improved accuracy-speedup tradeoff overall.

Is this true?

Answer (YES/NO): YES